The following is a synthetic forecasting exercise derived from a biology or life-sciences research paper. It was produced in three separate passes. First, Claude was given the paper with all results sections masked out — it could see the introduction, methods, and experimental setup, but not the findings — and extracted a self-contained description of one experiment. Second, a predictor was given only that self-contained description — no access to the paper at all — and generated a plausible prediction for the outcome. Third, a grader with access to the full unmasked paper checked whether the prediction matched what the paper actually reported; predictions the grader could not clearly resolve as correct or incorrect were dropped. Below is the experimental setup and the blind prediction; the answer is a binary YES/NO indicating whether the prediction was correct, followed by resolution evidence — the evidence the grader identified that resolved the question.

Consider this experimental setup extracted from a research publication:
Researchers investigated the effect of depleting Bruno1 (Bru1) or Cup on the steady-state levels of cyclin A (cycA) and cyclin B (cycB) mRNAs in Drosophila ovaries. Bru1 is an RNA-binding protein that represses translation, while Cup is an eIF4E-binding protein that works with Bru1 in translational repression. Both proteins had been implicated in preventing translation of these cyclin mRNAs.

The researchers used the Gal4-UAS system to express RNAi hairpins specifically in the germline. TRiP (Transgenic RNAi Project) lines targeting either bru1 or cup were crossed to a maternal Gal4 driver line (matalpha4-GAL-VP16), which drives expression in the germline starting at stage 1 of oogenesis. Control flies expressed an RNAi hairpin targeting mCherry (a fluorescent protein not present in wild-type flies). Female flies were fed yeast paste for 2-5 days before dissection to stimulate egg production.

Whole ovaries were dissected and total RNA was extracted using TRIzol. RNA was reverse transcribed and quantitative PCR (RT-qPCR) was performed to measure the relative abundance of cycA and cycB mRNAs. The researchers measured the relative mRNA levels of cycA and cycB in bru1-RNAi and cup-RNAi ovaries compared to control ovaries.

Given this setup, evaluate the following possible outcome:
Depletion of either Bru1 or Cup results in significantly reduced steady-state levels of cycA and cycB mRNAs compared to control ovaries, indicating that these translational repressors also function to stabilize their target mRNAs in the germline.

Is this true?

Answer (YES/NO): YES